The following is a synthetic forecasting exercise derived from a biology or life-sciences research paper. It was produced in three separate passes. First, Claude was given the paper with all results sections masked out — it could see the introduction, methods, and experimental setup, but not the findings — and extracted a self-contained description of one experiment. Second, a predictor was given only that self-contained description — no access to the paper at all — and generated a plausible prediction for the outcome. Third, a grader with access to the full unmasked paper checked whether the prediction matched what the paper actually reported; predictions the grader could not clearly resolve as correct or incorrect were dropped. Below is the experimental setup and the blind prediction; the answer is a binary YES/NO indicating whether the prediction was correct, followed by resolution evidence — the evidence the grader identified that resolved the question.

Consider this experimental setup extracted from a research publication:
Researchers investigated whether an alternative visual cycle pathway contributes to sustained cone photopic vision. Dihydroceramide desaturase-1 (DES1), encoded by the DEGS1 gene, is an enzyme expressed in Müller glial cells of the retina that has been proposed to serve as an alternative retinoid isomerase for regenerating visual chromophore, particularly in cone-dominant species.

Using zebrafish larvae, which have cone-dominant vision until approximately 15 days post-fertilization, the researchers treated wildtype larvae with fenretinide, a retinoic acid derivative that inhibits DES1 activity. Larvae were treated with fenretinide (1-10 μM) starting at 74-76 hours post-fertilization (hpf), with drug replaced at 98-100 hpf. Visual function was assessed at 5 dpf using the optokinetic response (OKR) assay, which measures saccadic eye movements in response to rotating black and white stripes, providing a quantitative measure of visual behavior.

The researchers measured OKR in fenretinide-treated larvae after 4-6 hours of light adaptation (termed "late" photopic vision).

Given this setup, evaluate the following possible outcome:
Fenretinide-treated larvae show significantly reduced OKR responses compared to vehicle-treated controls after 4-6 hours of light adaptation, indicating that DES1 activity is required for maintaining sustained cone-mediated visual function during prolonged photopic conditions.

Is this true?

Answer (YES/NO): NO